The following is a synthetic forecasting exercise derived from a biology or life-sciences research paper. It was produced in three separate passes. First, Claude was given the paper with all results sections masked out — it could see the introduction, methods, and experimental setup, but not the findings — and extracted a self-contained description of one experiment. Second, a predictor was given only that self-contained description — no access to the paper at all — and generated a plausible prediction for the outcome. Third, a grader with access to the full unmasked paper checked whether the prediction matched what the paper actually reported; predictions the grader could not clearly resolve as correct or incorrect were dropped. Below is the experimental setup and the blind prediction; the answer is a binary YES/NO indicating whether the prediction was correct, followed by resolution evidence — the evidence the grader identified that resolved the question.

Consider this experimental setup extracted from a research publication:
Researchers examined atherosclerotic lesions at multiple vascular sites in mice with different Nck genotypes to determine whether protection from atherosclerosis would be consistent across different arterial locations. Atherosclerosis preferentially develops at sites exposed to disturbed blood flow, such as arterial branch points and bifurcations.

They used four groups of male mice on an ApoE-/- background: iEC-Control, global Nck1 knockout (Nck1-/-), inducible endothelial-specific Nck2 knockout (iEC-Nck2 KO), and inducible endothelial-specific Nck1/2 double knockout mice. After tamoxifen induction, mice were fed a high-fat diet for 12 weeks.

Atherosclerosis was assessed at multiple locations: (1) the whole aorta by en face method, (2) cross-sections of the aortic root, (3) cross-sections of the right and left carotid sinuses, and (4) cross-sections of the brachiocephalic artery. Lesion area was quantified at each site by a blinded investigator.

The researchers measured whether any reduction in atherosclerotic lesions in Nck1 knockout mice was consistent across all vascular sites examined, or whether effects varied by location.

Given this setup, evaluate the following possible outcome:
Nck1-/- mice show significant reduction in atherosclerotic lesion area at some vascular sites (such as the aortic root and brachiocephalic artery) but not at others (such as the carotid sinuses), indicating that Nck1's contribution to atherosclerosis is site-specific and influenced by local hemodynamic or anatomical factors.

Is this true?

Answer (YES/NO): NO